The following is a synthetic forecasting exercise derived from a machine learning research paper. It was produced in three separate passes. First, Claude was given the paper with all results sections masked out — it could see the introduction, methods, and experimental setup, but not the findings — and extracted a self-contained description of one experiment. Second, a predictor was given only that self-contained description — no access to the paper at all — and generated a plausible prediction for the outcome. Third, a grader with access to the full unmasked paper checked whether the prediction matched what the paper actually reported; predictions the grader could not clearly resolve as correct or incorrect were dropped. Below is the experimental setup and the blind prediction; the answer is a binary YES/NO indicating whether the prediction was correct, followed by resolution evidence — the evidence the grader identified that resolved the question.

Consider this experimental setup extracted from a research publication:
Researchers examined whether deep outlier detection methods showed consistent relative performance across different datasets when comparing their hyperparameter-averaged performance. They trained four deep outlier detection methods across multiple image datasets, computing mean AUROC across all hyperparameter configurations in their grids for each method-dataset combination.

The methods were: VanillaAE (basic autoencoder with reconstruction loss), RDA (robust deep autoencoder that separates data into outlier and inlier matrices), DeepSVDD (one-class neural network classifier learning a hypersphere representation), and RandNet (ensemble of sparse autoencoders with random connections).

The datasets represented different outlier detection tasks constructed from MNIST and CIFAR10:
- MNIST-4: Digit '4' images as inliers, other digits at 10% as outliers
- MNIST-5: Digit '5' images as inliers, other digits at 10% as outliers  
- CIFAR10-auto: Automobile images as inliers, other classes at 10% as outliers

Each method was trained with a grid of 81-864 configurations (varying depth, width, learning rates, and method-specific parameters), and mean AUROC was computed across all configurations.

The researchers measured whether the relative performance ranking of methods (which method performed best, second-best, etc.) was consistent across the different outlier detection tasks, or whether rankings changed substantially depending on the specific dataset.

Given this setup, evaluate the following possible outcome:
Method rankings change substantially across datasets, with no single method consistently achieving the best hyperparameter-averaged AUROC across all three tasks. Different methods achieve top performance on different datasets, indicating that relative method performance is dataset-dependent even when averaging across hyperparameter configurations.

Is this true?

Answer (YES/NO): YES